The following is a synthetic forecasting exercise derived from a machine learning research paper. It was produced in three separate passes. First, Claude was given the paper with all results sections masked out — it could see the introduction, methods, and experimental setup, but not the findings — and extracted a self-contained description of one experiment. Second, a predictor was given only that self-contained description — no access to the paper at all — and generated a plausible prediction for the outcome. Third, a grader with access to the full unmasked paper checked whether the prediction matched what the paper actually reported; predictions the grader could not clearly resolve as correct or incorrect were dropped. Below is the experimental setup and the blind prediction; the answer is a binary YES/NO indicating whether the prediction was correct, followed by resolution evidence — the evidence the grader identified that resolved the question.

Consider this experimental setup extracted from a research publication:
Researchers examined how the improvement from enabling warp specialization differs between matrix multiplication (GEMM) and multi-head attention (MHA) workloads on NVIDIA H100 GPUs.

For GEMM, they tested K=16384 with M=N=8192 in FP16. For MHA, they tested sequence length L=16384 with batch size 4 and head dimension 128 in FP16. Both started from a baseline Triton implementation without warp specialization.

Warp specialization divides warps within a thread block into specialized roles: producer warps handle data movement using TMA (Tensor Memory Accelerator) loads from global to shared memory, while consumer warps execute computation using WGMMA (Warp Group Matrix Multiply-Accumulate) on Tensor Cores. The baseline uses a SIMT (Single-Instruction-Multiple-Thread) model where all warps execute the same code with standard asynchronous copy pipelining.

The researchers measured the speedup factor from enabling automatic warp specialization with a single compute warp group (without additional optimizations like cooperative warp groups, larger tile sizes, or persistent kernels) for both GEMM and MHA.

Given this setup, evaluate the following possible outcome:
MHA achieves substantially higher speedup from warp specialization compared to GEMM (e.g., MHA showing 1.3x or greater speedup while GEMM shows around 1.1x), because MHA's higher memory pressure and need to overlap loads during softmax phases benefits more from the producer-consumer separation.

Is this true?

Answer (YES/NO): NO